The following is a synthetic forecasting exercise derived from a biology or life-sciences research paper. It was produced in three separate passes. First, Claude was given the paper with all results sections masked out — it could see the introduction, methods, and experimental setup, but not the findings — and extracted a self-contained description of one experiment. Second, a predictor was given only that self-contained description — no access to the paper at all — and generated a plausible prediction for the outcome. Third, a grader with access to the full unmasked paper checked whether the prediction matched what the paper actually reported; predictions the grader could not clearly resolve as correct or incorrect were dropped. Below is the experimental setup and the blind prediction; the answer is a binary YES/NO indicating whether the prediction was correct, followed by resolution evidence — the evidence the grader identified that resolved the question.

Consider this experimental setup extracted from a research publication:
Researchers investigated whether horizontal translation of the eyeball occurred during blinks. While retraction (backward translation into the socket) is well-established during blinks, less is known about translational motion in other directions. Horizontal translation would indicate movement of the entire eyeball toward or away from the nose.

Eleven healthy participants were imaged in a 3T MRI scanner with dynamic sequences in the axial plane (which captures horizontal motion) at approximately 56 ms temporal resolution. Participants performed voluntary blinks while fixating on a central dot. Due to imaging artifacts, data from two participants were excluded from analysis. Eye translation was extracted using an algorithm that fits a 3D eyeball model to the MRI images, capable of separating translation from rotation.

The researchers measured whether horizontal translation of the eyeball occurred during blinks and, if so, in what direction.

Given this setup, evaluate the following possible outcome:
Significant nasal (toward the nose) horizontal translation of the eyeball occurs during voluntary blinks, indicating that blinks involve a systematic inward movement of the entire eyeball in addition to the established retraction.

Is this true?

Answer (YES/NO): NO